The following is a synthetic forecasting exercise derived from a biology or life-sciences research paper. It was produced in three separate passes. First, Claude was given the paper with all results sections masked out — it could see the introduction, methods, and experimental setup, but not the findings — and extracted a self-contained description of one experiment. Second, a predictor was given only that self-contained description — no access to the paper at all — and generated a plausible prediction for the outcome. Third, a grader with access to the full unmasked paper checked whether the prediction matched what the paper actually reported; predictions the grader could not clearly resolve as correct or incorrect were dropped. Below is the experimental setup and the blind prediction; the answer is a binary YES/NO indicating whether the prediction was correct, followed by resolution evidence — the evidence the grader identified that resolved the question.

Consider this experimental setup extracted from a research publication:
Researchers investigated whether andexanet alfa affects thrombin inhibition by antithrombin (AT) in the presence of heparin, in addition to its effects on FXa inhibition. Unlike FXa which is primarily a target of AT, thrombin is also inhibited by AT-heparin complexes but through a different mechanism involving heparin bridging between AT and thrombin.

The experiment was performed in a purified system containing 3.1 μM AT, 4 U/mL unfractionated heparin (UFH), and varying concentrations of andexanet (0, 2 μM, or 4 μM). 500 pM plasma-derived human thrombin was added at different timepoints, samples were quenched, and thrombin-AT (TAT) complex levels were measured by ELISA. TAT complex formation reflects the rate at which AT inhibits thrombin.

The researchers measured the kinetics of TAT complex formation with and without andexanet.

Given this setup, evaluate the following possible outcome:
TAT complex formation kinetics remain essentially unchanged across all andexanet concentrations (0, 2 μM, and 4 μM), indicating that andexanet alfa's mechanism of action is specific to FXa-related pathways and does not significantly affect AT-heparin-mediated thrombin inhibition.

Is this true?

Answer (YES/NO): NO